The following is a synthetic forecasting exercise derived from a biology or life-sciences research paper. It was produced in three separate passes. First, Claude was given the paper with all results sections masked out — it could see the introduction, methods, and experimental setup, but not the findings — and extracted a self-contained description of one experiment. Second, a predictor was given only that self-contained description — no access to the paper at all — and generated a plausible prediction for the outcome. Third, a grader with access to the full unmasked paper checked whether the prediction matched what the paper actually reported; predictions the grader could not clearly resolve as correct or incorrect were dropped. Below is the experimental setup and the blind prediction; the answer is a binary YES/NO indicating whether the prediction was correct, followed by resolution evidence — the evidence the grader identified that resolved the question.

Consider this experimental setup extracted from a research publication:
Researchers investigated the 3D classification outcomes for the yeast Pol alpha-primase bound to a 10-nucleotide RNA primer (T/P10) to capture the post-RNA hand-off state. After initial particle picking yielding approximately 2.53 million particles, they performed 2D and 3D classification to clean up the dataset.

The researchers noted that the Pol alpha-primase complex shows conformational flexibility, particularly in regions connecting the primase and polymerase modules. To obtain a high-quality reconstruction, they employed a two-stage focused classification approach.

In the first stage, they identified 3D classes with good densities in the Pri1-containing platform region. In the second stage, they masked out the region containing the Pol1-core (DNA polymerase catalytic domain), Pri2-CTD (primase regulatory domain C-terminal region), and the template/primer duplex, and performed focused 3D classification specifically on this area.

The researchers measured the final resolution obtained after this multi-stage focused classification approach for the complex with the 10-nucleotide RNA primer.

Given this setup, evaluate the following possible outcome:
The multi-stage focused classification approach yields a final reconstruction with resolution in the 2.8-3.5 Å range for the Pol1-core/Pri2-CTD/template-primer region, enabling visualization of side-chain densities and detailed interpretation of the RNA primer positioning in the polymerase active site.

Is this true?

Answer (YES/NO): NO